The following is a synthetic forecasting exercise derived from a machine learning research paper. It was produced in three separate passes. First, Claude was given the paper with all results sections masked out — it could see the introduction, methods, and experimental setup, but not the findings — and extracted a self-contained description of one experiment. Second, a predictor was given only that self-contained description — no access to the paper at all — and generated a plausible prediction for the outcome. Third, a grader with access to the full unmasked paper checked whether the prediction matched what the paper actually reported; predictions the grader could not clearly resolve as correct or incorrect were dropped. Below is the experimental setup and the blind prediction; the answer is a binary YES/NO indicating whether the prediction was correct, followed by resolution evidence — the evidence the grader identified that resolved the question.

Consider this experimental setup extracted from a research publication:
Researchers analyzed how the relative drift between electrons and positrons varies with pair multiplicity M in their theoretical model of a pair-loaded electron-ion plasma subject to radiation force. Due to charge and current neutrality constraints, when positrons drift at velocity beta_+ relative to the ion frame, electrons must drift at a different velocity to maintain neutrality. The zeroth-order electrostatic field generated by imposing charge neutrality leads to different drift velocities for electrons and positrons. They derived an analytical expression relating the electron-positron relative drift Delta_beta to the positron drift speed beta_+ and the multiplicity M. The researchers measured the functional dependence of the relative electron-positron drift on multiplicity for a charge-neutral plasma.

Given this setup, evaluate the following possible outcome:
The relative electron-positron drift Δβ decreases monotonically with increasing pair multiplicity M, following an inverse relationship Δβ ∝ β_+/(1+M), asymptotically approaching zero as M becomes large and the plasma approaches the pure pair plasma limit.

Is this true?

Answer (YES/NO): YES